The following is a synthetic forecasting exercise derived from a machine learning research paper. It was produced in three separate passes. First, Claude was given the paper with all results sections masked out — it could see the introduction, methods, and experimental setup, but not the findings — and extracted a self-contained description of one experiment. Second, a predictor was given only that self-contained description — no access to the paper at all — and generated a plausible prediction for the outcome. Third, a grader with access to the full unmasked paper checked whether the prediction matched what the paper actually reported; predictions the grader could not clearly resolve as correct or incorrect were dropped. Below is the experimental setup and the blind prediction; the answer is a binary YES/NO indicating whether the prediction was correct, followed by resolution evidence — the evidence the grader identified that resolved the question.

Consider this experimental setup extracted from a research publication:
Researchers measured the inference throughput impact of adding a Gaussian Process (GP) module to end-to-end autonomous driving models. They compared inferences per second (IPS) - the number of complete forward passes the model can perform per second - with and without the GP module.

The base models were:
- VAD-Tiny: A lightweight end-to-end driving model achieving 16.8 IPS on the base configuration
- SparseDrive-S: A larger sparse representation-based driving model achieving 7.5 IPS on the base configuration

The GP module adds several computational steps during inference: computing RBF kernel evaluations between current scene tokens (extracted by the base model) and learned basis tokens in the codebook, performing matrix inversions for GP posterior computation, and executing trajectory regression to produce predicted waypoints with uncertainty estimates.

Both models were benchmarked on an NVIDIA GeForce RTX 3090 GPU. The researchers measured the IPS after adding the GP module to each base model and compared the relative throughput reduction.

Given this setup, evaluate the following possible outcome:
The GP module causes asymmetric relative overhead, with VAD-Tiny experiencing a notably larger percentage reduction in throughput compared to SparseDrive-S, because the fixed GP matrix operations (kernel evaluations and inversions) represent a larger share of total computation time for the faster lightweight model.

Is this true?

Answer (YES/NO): NO